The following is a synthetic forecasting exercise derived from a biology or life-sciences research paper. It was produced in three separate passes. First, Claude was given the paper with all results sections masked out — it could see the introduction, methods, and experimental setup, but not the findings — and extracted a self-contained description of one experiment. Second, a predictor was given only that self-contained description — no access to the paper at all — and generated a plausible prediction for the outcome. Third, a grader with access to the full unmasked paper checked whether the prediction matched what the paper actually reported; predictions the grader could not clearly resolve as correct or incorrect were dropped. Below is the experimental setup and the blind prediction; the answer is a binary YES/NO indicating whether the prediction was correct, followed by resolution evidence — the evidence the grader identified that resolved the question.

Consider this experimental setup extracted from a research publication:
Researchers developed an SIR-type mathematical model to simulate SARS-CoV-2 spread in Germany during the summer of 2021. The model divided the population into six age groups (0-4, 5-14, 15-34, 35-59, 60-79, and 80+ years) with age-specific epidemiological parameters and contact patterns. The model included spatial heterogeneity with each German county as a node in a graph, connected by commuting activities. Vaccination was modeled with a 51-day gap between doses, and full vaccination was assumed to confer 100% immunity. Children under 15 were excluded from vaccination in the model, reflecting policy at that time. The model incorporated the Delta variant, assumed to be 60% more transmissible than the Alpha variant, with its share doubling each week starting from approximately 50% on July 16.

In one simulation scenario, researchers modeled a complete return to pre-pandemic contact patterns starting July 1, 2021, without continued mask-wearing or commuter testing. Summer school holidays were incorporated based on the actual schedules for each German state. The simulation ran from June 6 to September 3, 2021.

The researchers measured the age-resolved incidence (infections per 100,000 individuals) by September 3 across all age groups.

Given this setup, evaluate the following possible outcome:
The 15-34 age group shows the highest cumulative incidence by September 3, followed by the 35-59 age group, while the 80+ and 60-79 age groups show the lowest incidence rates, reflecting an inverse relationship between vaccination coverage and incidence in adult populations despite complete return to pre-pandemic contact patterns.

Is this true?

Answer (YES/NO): NO